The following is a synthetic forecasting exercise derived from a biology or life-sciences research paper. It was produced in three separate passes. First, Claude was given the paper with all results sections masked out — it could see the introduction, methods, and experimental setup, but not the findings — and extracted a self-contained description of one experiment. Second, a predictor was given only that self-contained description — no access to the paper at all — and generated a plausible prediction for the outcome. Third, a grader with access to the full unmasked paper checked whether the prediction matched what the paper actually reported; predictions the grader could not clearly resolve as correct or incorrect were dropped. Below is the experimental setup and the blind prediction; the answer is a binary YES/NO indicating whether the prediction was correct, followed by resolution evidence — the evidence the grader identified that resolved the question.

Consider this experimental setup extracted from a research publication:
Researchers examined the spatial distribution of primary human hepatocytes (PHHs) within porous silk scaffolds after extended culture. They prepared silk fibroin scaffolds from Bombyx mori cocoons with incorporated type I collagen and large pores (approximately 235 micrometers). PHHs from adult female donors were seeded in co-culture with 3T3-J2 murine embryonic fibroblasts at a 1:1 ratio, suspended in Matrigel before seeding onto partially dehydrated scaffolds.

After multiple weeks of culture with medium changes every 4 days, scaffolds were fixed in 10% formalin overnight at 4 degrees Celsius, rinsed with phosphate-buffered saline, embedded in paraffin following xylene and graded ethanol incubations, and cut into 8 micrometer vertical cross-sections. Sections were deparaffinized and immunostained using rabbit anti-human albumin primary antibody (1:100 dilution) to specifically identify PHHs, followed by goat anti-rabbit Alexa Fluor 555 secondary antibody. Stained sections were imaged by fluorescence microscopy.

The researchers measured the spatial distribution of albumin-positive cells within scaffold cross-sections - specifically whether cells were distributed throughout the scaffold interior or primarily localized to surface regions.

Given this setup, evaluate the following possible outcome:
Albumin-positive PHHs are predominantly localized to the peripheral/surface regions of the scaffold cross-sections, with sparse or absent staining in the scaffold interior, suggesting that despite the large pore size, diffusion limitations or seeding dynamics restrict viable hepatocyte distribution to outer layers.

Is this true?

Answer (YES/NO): NO